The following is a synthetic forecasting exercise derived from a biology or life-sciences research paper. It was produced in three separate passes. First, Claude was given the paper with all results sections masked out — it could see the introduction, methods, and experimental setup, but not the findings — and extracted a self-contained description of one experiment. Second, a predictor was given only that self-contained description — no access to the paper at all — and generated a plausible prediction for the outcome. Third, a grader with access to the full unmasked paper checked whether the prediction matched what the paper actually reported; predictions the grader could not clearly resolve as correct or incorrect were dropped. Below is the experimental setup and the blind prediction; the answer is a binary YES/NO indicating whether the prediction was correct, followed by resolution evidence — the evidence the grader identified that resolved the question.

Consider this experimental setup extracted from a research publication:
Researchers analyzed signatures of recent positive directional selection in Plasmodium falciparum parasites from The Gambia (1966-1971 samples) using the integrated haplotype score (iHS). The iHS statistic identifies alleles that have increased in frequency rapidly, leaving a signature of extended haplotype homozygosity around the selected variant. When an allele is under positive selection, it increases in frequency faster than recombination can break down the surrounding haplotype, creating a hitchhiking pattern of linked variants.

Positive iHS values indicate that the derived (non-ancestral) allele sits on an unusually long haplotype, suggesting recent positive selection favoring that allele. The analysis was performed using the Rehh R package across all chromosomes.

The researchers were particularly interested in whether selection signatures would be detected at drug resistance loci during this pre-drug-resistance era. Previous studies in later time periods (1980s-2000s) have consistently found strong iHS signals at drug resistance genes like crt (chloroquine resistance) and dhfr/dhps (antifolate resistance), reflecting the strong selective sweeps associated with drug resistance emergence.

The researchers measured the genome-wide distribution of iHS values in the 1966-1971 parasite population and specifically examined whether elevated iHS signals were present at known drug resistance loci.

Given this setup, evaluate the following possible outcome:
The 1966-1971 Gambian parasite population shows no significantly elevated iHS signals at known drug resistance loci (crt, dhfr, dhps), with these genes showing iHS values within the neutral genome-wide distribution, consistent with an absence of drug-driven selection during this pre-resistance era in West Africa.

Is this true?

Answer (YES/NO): YES